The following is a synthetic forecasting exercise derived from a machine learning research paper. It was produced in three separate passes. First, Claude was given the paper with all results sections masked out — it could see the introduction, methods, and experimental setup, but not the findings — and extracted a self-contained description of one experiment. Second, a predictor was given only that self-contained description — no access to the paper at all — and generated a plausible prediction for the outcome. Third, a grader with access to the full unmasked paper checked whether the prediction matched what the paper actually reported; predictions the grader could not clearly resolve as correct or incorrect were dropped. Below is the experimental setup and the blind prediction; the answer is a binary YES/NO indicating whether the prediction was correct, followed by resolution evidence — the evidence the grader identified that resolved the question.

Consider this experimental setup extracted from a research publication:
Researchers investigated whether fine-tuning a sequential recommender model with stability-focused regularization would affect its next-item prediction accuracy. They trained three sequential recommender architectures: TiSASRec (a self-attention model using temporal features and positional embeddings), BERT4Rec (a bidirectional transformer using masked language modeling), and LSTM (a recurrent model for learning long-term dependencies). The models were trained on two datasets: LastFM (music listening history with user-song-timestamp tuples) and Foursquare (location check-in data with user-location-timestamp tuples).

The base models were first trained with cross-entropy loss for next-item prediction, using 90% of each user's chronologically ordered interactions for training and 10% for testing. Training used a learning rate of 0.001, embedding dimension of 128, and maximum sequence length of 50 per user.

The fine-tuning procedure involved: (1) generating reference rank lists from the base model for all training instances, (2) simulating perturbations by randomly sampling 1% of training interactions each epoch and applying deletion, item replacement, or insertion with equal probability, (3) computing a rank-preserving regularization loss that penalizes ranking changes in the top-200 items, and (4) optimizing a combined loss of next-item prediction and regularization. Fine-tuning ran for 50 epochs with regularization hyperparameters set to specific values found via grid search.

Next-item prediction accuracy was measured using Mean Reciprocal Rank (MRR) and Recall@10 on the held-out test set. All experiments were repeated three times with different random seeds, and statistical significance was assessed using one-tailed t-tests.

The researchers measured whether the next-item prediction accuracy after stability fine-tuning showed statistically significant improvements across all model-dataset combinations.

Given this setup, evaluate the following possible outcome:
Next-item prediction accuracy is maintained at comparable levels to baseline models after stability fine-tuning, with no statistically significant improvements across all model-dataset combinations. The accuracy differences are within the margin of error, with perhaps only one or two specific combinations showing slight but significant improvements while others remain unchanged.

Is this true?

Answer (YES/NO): NO